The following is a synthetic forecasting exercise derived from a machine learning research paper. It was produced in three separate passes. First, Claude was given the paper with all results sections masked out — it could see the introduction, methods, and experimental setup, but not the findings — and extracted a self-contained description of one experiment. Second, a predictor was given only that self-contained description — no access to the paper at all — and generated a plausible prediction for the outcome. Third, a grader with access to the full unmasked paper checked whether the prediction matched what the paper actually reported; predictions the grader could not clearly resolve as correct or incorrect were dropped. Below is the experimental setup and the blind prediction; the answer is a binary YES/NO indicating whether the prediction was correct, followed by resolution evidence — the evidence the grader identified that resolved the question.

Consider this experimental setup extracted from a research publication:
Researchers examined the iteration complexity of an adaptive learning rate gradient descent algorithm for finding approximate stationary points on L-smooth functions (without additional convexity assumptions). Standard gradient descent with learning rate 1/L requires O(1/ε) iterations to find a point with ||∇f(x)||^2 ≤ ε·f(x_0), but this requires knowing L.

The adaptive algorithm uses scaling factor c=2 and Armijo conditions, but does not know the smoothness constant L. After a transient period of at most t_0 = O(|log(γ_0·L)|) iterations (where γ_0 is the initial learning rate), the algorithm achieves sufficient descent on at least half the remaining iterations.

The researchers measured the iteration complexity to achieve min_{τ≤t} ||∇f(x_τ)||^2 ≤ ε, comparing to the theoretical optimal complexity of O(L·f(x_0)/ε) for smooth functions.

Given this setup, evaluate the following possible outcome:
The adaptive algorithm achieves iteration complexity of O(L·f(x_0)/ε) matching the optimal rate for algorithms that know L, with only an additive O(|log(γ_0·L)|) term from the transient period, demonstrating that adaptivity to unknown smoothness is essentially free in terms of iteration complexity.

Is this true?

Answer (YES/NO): YES